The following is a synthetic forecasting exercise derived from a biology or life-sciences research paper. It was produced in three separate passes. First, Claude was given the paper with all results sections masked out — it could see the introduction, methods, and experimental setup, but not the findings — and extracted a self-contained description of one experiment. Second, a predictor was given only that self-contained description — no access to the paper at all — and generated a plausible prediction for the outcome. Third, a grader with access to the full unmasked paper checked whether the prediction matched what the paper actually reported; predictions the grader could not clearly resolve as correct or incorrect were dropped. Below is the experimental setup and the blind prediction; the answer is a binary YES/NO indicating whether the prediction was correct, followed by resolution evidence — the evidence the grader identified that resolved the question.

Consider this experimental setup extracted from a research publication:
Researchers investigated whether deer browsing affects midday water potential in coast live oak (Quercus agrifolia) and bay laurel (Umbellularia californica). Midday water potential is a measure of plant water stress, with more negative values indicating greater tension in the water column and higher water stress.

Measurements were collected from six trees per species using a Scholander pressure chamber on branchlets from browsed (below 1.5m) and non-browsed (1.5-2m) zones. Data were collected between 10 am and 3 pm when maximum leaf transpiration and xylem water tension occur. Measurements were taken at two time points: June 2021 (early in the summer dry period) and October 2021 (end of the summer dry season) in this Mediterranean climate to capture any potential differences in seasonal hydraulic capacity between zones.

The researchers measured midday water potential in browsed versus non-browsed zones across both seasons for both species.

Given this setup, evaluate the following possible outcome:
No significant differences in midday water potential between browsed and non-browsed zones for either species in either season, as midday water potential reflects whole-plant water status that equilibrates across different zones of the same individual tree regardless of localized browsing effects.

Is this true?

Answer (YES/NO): YES